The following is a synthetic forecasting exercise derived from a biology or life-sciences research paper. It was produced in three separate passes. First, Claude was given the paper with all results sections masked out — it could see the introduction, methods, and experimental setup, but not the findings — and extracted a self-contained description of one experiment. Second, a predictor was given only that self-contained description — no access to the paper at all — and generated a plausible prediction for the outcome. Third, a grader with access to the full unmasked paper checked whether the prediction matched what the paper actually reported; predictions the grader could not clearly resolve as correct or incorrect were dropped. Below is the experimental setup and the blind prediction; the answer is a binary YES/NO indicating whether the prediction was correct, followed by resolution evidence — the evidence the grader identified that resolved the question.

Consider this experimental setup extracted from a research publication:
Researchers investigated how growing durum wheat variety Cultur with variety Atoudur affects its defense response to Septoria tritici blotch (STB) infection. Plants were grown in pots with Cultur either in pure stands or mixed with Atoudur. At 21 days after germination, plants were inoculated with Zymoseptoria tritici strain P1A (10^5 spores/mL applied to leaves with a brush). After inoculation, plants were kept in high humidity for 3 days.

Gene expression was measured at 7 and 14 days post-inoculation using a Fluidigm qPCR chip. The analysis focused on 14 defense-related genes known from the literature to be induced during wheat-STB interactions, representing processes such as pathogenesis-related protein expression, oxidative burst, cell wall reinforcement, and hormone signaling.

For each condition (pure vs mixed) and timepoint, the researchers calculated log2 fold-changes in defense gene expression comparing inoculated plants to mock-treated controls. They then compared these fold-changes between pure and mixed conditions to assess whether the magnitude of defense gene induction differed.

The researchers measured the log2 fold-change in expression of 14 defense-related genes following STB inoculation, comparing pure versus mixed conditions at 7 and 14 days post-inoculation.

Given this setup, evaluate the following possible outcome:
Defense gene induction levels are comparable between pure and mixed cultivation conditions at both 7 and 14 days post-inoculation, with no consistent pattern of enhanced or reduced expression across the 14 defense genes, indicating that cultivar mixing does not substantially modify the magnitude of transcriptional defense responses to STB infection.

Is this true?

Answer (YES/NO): NO